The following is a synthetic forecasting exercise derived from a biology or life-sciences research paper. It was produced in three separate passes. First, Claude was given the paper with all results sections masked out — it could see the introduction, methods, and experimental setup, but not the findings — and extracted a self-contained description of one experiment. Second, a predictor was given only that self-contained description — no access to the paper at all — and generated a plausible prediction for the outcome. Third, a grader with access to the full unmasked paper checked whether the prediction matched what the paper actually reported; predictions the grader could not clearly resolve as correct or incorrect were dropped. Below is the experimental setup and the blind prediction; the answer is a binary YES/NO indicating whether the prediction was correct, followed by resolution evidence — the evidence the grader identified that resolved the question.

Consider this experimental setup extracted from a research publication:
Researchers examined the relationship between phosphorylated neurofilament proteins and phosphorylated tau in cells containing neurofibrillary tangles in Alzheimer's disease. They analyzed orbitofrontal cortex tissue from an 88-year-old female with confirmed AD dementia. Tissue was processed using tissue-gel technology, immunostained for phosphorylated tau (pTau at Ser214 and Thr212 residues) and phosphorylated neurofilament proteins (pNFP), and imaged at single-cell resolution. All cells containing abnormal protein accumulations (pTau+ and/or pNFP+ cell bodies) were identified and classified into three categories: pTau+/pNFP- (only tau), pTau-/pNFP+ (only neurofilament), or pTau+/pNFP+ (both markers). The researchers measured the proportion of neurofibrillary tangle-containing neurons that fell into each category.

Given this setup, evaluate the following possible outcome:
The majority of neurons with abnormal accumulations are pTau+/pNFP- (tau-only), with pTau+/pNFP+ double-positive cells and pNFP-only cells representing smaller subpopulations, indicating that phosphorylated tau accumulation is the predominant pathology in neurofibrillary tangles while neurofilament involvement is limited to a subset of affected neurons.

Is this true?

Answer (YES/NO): NO